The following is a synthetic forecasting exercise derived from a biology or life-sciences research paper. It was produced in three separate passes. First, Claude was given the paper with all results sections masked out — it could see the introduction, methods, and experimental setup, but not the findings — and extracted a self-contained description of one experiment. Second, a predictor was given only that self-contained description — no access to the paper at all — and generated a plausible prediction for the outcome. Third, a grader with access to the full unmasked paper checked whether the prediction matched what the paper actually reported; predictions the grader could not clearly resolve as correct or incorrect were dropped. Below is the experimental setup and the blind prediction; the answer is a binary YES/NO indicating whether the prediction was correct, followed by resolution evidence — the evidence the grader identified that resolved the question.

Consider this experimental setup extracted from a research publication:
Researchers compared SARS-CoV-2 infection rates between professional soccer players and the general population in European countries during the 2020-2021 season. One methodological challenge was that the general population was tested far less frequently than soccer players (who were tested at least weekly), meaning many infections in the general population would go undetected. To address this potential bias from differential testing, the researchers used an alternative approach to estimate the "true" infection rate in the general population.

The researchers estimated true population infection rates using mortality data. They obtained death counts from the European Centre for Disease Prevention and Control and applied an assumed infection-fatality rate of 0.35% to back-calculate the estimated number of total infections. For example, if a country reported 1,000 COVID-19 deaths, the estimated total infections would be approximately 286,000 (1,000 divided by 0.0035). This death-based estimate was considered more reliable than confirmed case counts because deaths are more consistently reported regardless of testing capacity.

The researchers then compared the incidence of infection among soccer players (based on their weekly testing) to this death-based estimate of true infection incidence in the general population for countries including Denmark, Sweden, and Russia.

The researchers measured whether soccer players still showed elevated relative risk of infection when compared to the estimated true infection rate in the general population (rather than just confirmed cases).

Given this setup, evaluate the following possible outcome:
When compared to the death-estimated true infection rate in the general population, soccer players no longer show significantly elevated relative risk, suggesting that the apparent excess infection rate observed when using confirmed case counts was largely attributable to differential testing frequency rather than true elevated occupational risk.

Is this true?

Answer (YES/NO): NO